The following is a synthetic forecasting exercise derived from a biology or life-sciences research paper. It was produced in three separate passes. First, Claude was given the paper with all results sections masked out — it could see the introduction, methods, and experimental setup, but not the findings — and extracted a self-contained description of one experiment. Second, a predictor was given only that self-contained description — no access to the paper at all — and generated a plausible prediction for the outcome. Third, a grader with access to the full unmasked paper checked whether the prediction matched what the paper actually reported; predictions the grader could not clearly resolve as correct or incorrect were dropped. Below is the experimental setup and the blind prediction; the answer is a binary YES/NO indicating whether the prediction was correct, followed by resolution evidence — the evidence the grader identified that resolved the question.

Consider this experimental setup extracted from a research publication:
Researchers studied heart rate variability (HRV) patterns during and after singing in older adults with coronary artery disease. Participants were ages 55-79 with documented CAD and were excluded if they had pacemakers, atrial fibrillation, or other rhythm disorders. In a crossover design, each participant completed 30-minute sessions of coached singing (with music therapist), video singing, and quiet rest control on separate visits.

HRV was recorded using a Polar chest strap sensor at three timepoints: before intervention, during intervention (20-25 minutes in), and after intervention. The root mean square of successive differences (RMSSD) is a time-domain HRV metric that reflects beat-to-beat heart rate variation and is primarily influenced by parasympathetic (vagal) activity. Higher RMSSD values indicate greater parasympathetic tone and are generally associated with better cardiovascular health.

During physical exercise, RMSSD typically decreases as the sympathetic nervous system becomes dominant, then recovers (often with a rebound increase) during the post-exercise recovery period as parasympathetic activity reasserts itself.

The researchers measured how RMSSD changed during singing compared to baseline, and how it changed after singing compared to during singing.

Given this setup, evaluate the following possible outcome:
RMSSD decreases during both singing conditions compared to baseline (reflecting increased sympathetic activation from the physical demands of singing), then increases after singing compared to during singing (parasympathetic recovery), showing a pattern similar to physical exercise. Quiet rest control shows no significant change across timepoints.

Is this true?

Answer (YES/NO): NO